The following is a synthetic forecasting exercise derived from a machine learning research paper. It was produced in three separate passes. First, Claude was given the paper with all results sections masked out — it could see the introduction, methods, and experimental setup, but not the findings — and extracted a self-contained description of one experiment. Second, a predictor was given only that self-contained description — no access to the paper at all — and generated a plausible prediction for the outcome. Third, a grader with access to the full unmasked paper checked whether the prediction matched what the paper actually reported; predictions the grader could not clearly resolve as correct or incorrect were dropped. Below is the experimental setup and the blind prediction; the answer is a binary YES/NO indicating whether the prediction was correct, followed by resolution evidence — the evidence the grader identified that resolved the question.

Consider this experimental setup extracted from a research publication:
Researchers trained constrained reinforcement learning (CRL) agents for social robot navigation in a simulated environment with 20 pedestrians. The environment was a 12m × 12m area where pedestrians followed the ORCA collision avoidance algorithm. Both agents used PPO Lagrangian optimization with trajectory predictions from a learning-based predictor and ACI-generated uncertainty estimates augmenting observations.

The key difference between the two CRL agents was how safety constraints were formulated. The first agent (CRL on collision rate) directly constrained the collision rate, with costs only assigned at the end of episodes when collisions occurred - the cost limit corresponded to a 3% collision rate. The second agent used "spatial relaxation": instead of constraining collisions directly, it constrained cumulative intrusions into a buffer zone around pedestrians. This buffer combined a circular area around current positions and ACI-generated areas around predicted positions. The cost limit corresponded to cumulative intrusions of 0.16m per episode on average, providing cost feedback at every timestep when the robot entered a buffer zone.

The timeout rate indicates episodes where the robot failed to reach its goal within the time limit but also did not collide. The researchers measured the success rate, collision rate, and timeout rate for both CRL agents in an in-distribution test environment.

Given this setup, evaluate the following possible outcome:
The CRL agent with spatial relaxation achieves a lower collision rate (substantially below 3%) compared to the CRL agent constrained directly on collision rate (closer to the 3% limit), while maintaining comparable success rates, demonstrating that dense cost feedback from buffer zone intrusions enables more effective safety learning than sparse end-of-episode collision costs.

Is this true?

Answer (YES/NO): NO